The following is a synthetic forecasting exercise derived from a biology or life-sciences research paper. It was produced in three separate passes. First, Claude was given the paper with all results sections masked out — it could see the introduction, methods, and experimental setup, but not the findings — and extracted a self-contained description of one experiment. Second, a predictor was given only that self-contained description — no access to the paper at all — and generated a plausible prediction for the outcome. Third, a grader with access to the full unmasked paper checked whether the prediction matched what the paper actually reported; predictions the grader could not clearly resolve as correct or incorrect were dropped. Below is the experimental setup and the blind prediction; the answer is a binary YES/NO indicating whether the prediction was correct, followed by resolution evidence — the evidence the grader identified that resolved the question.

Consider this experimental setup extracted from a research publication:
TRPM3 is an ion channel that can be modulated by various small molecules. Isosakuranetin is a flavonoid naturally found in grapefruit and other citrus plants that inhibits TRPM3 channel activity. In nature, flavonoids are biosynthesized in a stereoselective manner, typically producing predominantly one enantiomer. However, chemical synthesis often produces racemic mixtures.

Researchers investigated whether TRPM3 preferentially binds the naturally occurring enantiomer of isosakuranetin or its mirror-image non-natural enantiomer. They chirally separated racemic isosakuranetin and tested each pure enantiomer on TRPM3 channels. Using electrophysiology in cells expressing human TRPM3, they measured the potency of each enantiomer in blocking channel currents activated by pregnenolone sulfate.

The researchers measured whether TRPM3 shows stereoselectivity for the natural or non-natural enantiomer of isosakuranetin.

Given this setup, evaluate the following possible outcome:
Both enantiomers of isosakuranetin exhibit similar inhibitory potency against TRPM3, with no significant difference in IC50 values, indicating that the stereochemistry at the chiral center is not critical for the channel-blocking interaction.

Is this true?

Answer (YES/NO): NO